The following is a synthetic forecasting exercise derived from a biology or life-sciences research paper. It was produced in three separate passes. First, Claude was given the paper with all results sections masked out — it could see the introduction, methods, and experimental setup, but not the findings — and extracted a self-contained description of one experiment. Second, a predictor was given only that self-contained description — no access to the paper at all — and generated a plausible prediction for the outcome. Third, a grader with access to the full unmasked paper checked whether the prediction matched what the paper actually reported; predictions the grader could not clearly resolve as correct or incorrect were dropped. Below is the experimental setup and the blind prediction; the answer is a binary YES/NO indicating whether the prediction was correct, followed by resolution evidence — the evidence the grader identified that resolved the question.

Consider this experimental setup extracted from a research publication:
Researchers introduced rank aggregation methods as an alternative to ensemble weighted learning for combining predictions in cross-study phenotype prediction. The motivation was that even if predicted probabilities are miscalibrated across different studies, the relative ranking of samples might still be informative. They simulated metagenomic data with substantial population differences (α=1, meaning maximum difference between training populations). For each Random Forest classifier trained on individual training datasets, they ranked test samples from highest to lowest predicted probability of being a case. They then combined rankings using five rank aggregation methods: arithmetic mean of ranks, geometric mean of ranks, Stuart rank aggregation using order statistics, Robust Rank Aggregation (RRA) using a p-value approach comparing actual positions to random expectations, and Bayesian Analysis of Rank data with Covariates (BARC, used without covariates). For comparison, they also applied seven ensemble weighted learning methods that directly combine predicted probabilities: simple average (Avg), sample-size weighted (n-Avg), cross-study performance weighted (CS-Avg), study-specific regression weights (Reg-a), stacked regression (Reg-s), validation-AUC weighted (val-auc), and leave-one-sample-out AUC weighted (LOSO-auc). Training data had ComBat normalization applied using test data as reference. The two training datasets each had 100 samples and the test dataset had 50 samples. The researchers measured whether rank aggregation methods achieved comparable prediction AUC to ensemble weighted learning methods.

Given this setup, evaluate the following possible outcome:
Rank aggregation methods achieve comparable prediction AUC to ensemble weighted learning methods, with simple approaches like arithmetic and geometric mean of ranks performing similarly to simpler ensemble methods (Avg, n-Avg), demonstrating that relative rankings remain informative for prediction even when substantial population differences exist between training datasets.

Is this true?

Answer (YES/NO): YES